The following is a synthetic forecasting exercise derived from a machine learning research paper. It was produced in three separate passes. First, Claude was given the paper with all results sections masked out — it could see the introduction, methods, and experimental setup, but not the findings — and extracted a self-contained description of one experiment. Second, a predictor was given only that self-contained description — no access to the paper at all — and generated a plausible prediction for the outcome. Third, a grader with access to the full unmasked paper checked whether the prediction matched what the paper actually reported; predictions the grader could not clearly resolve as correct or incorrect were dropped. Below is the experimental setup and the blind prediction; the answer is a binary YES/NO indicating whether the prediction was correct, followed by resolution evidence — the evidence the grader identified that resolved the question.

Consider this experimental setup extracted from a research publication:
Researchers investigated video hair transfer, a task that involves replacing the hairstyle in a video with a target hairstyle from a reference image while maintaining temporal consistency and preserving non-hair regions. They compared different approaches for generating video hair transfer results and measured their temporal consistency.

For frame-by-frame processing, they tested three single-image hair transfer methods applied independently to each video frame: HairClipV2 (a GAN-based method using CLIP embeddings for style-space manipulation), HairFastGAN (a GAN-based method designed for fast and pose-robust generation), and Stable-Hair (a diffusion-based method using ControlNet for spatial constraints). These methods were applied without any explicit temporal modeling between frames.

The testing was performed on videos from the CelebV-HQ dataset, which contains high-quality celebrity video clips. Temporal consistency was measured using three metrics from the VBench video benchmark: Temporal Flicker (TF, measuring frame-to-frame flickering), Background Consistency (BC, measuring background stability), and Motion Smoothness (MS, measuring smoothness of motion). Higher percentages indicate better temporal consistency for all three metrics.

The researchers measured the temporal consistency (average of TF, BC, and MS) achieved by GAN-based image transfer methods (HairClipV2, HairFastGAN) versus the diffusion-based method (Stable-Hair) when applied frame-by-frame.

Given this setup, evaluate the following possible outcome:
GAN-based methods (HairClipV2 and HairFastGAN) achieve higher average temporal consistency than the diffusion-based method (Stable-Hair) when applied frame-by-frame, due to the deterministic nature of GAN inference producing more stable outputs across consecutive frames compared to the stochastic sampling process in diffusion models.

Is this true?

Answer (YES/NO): YES